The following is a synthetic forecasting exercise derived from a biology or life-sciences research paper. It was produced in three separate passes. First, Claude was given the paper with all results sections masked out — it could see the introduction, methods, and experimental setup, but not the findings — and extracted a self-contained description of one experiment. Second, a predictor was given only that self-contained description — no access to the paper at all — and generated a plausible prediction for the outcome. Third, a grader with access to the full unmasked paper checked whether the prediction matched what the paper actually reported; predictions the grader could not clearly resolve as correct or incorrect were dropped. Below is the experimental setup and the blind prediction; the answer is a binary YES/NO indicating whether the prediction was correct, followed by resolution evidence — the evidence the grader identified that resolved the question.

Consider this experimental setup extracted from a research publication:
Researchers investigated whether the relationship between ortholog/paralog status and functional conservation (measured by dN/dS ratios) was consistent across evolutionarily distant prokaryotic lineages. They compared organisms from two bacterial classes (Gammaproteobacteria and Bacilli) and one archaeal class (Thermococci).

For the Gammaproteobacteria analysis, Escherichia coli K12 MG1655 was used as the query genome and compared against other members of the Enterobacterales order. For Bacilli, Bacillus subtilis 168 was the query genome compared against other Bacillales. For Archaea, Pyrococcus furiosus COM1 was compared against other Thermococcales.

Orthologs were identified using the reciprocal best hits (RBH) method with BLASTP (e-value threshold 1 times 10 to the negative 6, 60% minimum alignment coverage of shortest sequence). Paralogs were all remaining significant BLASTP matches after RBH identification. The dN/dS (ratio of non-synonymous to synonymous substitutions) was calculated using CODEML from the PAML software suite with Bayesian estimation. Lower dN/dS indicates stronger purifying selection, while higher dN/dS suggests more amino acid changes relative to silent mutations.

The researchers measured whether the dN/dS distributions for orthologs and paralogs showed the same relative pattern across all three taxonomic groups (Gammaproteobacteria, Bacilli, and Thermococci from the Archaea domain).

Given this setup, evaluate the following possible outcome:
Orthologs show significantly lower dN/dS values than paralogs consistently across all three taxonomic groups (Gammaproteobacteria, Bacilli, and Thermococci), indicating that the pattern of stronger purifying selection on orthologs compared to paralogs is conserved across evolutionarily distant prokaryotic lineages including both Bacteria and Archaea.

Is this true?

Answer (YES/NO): YES